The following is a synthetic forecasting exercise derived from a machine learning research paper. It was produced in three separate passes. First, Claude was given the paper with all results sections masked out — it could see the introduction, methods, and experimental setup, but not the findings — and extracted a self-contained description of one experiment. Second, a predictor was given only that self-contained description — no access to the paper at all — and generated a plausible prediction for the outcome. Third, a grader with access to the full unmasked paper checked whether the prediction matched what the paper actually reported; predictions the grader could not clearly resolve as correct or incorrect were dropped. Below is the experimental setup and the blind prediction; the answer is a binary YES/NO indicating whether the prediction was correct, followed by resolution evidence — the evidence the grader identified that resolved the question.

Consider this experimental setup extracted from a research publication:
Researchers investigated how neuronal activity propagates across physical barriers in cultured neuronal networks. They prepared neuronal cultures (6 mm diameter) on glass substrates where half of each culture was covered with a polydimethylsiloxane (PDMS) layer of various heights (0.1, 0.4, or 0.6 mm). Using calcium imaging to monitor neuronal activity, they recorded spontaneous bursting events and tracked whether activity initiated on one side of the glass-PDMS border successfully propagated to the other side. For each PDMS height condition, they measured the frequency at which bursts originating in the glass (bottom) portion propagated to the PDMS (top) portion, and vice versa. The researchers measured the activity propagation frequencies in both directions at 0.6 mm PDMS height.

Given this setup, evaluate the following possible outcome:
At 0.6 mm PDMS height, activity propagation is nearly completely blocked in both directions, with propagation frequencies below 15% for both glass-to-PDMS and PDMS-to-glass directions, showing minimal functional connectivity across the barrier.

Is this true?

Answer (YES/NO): NO